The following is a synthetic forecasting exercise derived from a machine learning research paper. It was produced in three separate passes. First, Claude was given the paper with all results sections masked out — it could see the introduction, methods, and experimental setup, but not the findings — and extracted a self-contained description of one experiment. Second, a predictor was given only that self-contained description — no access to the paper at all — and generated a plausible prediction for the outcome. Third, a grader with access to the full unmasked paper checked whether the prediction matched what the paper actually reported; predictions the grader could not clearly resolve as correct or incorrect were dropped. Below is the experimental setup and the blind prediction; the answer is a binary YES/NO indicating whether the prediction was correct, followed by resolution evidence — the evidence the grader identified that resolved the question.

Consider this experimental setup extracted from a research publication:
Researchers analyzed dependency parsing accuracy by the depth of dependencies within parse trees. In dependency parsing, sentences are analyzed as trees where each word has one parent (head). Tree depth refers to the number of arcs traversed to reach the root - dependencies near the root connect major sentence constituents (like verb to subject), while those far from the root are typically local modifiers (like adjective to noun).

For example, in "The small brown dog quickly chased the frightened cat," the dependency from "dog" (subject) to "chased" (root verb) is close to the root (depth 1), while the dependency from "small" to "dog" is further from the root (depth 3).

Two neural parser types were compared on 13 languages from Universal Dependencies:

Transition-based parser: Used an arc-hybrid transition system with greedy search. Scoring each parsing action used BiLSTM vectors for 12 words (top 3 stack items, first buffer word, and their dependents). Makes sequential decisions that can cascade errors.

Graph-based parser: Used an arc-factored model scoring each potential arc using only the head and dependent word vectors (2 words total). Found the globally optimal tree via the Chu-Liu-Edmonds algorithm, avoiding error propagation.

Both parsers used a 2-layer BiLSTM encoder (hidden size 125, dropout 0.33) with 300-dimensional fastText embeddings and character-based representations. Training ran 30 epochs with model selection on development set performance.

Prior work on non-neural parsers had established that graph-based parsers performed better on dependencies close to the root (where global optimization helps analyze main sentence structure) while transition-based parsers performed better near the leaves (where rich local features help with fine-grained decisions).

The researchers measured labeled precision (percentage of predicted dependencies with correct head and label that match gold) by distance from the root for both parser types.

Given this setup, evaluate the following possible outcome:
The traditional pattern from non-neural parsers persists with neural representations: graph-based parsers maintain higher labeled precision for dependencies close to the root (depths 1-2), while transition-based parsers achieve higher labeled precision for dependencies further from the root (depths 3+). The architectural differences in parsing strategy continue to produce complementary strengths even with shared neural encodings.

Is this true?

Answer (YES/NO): NO